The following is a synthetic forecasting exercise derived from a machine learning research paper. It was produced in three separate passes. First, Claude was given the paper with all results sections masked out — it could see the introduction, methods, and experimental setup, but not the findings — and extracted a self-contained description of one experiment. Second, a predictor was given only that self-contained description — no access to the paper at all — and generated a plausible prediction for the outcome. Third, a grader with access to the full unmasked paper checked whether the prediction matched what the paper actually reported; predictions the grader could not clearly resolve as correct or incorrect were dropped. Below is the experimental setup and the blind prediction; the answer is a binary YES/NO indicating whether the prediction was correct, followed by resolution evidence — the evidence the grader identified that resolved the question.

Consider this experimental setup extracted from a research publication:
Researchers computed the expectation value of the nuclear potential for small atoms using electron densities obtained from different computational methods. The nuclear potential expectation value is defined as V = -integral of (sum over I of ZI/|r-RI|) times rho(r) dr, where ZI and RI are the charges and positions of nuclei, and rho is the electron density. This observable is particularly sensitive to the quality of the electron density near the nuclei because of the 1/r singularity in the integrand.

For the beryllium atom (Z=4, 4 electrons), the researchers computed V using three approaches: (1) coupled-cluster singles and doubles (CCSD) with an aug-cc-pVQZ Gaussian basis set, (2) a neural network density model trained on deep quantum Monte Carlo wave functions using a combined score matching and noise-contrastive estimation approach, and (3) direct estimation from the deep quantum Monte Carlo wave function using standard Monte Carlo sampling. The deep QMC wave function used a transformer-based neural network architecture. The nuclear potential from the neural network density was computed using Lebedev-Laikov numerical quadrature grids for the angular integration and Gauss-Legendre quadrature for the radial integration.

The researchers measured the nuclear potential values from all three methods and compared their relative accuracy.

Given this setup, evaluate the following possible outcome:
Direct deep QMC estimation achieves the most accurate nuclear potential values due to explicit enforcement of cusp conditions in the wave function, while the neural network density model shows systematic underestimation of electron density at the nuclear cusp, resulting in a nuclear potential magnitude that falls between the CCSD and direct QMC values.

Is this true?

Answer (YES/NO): NO